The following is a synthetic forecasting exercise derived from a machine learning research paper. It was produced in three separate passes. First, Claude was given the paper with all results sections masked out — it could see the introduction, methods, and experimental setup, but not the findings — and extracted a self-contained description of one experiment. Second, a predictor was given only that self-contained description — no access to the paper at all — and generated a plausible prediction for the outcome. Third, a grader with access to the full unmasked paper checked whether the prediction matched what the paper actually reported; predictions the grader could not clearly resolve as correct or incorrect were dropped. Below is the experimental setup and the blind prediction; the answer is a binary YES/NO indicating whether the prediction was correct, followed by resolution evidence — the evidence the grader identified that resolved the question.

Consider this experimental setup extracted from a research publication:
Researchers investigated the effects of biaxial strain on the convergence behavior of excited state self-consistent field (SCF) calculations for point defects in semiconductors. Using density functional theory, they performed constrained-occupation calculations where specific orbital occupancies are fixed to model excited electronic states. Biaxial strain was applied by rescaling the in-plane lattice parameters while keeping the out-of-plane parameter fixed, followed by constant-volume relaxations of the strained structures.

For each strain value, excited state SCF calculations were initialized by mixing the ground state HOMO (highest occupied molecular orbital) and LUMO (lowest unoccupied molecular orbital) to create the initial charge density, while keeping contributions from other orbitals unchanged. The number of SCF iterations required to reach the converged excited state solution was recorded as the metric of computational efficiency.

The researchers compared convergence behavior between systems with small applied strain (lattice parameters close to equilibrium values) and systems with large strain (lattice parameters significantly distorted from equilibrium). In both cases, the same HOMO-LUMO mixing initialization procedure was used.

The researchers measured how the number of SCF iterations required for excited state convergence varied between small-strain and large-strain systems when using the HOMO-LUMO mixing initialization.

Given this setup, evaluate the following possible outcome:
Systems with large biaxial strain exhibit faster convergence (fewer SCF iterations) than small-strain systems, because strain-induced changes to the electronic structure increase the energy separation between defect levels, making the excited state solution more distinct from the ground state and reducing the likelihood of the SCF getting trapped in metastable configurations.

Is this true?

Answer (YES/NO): NO